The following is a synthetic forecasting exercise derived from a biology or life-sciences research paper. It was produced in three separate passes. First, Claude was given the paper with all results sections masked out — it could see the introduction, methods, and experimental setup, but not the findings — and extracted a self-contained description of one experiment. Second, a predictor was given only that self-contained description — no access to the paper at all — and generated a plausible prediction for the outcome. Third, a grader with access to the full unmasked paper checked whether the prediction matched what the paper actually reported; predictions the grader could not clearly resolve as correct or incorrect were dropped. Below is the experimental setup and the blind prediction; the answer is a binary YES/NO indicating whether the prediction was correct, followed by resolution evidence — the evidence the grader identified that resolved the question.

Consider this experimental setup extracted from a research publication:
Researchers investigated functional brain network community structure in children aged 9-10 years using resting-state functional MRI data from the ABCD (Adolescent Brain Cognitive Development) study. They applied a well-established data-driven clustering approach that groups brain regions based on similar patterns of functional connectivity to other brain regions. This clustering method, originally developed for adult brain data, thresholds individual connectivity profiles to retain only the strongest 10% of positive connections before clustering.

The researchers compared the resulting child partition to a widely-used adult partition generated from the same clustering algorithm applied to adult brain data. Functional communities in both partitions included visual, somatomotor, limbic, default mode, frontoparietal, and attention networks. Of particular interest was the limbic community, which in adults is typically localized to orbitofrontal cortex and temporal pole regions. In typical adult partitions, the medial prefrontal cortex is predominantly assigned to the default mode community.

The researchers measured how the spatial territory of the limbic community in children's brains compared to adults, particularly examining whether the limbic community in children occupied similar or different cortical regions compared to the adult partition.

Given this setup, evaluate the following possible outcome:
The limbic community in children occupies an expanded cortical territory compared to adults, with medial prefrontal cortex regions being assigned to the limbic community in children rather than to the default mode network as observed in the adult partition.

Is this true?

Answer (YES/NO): YES